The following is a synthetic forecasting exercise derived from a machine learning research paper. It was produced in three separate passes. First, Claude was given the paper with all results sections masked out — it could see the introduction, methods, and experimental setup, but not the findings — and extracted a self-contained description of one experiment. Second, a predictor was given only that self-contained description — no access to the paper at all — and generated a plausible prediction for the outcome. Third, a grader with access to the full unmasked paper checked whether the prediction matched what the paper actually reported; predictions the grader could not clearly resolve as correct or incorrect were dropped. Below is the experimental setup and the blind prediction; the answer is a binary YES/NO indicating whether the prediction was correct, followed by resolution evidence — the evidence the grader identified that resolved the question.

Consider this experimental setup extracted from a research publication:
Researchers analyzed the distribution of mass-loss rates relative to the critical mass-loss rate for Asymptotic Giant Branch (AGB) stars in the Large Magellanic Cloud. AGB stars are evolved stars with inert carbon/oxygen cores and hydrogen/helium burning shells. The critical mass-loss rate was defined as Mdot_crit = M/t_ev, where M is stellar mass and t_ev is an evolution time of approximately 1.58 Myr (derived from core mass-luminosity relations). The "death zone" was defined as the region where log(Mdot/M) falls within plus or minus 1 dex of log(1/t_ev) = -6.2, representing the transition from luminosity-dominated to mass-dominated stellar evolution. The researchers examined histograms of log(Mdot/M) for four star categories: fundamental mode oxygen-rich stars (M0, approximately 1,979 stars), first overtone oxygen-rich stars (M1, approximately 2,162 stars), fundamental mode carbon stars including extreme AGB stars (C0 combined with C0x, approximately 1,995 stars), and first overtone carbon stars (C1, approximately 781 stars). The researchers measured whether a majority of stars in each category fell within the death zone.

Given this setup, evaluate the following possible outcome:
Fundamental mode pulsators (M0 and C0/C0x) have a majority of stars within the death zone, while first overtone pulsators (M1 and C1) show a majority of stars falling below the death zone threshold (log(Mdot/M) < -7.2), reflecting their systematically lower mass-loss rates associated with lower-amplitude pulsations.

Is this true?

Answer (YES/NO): NO